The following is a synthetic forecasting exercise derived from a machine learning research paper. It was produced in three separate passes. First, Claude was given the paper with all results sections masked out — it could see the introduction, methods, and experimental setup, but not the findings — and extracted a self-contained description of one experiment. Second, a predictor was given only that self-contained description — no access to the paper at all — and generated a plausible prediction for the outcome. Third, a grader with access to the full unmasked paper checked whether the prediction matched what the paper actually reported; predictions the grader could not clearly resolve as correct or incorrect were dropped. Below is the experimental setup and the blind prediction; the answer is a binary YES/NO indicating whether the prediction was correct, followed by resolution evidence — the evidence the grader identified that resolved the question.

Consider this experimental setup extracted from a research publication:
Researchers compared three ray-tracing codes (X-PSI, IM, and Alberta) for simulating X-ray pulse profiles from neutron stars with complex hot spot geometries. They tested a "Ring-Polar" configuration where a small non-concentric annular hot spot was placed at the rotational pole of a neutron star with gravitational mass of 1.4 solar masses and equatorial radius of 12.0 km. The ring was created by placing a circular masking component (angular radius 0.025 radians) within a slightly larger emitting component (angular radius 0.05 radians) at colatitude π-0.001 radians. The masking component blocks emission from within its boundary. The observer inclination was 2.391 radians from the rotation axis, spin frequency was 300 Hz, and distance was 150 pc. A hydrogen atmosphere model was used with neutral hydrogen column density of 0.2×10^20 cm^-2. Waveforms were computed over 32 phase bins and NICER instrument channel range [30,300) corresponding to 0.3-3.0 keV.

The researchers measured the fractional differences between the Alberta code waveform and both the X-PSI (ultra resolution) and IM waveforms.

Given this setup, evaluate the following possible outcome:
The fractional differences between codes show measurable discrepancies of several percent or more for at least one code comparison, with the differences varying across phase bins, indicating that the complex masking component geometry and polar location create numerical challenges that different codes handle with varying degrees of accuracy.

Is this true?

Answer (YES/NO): NO